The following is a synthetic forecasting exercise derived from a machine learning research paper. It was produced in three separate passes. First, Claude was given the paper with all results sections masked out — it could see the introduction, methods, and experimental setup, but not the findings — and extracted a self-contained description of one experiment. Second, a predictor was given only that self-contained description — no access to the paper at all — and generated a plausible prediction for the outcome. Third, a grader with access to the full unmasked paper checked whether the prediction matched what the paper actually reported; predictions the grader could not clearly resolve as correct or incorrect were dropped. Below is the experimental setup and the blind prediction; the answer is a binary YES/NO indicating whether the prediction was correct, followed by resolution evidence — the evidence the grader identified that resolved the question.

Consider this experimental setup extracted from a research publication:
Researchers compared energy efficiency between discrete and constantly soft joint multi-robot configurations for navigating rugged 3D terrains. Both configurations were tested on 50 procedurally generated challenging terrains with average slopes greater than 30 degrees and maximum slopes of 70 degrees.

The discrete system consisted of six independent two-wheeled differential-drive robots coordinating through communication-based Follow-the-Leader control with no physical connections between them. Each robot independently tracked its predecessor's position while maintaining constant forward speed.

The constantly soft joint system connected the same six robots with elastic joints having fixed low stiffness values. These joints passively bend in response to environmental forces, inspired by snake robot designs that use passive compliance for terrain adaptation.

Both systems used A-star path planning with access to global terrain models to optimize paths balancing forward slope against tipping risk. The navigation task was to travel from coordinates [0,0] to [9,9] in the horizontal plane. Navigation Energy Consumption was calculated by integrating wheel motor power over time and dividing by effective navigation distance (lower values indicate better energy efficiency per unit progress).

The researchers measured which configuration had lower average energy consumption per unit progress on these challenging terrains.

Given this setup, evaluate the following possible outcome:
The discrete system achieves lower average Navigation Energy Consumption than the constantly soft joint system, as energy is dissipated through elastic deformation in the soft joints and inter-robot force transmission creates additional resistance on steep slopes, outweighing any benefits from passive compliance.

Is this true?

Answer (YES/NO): NO